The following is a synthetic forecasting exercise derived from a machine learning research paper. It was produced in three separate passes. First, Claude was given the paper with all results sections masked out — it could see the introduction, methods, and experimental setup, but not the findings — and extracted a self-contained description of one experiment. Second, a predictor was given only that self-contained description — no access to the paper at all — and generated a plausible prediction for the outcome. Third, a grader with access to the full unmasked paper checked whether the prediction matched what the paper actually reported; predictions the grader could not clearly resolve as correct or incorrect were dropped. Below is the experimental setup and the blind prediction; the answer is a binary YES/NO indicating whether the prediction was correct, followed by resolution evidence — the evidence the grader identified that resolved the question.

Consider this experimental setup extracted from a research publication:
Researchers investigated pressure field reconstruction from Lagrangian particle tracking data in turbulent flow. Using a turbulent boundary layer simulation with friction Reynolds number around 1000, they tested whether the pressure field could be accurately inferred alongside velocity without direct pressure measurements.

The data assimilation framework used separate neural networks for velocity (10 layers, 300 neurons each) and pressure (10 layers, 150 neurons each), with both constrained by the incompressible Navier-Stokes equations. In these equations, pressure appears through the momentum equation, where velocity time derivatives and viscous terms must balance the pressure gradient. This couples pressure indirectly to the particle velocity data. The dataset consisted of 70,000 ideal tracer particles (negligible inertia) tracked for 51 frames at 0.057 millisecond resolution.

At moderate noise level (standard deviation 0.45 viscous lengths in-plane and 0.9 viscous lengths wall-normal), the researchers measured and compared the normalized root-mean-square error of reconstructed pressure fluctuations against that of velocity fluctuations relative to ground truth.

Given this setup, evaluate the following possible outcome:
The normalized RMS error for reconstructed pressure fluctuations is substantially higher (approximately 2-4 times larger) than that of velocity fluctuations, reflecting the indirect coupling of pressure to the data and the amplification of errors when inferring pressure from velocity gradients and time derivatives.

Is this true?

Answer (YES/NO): NO